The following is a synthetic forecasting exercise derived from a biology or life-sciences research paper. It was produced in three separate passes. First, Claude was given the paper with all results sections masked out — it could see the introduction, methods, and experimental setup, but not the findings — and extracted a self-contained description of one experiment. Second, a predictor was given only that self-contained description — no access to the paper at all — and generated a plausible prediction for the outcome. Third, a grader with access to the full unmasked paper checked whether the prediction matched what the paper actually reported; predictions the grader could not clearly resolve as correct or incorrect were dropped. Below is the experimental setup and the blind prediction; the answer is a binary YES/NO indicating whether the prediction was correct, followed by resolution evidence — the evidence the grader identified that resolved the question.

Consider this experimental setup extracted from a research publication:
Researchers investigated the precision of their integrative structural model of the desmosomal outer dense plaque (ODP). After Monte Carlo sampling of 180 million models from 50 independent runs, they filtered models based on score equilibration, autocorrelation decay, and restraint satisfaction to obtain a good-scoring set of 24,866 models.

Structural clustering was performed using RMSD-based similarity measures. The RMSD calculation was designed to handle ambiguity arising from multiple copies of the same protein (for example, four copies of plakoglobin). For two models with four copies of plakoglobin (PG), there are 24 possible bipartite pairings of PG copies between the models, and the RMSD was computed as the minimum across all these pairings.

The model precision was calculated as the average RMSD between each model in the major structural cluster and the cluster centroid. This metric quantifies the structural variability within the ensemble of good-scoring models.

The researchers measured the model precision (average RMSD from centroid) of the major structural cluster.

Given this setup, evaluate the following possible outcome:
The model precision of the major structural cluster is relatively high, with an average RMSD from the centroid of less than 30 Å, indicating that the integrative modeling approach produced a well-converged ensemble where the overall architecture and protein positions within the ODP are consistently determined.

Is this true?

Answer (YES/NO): NO